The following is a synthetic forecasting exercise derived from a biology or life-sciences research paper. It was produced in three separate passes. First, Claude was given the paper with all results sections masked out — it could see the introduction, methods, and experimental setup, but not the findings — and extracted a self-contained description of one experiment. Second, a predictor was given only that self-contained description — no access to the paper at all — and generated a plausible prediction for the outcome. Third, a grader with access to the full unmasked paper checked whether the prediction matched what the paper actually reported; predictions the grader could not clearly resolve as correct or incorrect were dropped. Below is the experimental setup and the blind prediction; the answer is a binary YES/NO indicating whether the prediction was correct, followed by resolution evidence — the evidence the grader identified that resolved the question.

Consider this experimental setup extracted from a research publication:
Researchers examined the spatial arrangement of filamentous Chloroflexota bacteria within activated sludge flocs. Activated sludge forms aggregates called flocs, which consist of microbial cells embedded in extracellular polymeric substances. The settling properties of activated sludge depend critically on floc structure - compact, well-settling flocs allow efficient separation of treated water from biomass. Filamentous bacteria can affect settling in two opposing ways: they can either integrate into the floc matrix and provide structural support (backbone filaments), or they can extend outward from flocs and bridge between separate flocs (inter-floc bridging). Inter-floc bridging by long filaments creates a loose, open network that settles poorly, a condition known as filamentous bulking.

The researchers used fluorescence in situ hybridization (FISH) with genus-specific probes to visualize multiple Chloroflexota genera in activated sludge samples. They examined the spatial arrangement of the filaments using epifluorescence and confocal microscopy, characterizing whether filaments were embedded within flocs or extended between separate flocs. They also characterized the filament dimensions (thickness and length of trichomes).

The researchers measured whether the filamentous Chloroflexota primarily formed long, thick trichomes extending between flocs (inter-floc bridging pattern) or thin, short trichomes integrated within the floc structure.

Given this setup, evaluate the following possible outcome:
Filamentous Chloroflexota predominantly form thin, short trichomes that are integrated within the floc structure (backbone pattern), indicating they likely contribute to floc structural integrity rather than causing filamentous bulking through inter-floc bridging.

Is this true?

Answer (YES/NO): YES